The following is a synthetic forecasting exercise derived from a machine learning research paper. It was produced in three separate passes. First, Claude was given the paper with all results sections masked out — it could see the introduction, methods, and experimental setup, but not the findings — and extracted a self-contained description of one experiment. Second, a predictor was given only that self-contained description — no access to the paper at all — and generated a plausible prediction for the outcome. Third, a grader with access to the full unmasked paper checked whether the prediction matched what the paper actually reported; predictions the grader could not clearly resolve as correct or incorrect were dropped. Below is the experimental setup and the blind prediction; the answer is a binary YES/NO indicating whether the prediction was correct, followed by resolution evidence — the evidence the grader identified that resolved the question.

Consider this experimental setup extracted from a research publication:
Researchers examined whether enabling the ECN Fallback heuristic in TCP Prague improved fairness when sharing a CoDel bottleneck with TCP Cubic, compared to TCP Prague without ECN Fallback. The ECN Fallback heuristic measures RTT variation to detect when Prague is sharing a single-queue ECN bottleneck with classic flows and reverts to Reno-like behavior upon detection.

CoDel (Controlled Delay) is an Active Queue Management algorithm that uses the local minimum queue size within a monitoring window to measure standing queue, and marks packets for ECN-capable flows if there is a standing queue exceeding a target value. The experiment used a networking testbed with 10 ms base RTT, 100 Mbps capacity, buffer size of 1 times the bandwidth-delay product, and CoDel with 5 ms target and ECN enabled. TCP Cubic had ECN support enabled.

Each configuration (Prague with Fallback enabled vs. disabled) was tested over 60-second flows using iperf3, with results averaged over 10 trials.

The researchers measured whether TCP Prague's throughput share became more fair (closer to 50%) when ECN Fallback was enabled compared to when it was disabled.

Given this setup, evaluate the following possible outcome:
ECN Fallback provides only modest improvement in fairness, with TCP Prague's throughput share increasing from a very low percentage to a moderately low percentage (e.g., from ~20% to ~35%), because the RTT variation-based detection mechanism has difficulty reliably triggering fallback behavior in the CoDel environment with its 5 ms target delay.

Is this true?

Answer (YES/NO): NO